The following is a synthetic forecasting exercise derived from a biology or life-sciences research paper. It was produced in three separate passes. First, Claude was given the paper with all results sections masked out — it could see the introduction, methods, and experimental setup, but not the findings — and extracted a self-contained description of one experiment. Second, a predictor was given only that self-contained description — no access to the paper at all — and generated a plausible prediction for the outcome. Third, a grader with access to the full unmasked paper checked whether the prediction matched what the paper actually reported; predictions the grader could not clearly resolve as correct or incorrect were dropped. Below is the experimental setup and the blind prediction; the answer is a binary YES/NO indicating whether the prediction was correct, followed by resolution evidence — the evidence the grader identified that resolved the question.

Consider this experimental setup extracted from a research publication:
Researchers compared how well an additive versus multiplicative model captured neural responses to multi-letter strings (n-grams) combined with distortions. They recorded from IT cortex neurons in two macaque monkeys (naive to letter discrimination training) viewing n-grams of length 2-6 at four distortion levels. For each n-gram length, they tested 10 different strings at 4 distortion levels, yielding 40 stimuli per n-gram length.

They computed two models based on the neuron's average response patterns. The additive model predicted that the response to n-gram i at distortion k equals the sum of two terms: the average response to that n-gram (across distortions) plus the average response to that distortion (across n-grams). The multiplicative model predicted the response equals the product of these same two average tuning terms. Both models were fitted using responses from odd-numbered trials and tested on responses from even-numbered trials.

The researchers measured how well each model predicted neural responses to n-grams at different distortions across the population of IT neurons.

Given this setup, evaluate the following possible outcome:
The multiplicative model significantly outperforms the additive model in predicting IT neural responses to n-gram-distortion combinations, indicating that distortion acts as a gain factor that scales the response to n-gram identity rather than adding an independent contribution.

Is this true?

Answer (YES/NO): NO